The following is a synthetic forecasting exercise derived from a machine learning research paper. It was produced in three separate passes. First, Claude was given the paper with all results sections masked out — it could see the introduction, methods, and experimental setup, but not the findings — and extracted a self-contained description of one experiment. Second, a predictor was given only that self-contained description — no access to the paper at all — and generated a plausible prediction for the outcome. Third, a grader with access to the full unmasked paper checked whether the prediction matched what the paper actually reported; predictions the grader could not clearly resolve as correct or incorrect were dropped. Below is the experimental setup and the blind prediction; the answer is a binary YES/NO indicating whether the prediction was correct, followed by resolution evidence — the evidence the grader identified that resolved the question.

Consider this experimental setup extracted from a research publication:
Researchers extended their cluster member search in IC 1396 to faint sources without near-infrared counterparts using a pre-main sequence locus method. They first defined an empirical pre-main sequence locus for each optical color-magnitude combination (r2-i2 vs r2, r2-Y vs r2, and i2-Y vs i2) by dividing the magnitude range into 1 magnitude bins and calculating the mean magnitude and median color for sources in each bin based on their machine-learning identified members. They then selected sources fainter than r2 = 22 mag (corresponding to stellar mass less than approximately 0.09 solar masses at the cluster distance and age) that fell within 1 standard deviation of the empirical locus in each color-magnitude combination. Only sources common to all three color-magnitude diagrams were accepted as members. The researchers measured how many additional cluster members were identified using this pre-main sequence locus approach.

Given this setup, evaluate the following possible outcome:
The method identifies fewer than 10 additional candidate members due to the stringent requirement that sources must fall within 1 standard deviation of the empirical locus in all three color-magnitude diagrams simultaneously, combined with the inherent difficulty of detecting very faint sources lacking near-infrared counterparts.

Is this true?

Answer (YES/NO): NO